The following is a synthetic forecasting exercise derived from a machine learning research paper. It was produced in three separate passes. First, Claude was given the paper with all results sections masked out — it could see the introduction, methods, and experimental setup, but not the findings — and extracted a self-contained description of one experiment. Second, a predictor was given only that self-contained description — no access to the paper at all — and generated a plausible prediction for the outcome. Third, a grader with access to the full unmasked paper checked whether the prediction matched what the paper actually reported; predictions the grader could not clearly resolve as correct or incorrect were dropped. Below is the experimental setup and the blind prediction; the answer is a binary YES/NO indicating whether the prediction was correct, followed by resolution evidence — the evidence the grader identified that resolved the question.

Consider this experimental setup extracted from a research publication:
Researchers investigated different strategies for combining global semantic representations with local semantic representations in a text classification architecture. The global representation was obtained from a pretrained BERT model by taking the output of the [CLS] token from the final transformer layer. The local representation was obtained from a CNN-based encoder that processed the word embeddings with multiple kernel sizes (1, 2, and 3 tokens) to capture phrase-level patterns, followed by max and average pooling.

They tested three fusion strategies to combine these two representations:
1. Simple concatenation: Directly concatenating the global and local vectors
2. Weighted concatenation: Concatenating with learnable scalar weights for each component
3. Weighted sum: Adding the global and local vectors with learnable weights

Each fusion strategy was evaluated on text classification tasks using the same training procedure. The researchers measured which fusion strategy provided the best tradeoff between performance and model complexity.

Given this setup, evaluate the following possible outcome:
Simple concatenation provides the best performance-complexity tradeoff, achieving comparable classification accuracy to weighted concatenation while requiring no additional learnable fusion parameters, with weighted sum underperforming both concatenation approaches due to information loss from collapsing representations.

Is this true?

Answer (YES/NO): NO